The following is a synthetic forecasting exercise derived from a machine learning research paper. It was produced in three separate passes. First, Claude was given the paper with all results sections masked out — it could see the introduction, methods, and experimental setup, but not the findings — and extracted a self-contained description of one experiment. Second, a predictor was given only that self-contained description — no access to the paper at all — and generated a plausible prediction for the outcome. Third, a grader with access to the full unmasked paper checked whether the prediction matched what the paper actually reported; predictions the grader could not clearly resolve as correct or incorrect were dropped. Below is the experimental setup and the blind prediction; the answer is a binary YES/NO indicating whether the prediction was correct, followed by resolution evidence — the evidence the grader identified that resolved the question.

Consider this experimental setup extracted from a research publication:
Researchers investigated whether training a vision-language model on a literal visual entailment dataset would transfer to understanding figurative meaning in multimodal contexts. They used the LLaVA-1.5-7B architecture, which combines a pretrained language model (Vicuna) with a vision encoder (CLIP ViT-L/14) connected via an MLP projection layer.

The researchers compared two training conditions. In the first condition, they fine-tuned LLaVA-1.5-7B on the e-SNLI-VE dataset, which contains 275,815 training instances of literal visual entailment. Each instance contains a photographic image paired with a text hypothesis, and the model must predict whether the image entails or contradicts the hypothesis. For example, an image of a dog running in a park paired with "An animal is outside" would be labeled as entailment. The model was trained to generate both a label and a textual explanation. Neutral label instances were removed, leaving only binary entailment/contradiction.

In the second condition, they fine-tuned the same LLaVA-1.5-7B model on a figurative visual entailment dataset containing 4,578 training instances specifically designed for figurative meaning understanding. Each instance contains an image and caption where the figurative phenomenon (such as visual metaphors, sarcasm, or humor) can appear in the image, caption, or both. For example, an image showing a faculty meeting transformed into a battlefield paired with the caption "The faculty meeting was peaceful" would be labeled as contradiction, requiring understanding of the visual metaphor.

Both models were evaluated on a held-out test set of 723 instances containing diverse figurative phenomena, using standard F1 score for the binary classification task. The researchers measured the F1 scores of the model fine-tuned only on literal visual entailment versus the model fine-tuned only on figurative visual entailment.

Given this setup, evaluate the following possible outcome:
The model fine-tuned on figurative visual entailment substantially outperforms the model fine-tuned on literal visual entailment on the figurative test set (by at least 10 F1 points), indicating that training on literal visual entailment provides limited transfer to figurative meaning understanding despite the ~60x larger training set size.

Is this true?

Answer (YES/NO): YES